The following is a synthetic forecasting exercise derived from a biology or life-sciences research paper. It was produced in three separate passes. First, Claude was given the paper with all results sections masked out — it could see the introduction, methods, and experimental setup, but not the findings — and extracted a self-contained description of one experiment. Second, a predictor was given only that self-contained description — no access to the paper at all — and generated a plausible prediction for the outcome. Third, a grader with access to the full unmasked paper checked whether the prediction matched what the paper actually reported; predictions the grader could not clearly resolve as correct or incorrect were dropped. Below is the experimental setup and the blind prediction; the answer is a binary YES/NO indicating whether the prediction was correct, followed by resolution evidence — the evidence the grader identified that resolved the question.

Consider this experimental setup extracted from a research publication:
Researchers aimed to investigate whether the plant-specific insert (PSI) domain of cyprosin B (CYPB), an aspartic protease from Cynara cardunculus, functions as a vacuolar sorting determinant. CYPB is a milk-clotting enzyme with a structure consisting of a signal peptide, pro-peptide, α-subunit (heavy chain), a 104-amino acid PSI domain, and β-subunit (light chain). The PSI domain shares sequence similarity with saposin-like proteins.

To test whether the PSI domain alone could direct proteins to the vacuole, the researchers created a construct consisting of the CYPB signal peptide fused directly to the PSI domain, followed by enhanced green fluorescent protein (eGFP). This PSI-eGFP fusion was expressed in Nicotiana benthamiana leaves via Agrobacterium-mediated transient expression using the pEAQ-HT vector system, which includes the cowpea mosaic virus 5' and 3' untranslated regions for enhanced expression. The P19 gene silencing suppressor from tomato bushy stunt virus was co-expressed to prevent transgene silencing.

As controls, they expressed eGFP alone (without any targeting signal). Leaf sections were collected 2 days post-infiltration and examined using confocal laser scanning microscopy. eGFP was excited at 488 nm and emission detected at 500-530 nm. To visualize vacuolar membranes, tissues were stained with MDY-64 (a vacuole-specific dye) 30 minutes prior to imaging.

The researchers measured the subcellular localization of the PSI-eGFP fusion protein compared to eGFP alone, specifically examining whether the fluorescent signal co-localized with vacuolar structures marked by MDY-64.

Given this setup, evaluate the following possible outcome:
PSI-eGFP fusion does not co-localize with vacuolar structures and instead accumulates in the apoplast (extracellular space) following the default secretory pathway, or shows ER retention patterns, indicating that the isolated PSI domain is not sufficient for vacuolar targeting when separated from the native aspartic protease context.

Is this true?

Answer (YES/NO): NO